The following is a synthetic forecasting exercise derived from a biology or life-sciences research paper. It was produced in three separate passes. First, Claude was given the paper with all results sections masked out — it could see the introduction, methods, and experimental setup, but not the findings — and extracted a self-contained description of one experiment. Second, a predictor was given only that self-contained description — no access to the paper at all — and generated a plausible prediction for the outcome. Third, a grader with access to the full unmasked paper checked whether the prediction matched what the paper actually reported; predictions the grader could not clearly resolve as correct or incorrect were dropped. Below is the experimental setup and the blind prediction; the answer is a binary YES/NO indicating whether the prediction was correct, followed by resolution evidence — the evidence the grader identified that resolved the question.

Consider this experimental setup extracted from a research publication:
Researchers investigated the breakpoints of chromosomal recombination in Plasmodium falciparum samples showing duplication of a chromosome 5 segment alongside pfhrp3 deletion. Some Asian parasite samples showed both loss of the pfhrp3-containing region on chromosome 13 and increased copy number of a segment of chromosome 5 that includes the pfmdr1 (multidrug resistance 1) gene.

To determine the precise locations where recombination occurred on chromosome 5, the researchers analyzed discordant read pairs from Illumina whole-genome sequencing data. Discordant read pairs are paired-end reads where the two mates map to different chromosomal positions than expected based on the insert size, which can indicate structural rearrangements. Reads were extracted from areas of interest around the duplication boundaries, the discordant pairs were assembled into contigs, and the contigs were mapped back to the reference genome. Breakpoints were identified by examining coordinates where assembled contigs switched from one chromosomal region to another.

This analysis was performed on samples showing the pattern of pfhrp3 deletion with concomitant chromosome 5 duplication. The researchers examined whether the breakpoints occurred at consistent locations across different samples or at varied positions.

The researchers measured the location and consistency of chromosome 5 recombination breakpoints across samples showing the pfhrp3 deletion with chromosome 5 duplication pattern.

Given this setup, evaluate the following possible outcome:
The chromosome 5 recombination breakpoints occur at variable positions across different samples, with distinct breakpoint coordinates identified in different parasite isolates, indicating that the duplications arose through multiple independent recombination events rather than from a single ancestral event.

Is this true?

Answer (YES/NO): NO